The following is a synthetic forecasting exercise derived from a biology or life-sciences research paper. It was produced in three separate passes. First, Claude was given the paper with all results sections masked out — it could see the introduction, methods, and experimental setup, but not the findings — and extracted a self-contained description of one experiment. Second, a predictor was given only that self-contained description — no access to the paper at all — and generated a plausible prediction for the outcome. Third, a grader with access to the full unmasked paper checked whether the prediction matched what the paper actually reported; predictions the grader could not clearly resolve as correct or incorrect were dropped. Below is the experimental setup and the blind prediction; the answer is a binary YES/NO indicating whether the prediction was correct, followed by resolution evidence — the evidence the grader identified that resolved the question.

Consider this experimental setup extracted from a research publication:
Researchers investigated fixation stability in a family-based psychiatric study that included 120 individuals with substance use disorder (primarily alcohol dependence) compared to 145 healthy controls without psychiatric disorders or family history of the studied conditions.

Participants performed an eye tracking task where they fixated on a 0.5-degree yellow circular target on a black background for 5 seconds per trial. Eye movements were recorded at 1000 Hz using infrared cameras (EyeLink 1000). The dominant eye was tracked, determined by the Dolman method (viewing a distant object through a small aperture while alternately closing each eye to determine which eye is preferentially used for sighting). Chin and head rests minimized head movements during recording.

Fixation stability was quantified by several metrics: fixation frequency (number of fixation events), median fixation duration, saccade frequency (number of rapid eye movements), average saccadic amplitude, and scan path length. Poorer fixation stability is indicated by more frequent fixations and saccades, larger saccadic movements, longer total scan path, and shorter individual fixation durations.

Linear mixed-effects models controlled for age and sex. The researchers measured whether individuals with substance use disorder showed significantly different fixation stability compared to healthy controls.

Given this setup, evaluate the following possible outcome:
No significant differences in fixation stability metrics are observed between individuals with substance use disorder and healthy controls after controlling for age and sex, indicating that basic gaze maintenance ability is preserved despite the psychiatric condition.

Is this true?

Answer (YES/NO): YES